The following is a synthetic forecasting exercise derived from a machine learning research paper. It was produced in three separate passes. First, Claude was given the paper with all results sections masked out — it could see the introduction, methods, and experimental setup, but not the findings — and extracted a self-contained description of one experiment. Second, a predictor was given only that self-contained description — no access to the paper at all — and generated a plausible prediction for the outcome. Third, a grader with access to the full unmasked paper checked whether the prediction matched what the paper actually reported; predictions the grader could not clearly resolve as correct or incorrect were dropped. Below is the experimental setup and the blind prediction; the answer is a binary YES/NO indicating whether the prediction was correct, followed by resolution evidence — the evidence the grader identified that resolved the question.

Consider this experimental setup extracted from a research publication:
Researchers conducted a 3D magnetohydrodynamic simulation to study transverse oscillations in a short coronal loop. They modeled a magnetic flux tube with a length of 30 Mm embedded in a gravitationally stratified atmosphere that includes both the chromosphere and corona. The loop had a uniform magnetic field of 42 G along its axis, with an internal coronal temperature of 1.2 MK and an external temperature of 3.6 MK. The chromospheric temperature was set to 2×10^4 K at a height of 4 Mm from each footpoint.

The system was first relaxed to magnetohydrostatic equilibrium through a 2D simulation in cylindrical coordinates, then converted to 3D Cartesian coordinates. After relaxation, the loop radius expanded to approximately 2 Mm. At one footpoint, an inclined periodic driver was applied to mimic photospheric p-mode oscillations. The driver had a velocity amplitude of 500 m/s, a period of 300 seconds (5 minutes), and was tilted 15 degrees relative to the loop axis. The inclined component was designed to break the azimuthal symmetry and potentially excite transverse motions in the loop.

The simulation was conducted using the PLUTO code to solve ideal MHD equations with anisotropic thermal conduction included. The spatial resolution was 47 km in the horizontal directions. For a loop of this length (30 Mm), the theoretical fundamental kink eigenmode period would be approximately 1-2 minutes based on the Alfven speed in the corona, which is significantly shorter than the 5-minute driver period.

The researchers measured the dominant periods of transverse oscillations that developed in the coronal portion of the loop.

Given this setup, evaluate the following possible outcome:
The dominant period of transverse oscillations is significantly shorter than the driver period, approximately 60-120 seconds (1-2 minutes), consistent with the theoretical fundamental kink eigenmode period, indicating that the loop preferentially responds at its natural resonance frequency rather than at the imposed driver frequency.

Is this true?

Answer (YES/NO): NO